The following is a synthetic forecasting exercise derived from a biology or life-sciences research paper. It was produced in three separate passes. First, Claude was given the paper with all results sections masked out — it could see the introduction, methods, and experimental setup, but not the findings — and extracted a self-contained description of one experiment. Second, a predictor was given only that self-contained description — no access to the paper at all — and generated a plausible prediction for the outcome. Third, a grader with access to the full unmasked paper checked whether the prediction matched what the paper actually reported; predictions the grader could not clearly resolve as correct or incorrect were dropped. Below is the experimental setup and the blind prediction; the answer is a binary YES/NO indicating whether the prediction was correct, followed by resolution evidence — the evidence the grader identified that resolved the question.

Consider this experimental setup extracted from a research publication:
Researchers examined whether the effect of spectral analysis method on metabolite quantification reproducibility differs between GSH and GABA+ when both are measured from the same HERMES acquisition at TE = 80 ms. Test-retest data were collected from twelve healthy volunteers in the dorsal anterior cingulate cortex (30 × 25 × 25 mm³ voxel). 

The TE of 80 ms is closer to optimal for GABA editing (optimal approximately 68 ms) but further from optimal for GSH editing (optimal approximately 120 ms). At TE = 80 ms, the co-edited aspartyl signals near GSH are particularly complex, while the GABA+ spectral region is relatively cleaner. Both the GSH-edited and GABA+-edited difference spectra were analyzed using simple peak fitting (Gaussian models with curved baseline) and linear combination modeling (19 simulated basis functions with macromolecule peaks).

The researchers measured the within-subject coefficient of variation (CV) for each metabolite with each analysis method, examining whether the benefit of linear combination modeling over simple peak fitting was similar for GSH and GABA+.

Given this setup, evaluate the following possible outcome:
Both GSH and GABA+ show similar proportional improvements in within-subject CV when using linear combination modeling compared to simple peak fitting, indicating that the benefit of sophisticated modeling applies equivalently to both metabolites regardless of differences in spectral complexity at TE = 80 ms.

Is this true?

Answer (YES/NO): NO